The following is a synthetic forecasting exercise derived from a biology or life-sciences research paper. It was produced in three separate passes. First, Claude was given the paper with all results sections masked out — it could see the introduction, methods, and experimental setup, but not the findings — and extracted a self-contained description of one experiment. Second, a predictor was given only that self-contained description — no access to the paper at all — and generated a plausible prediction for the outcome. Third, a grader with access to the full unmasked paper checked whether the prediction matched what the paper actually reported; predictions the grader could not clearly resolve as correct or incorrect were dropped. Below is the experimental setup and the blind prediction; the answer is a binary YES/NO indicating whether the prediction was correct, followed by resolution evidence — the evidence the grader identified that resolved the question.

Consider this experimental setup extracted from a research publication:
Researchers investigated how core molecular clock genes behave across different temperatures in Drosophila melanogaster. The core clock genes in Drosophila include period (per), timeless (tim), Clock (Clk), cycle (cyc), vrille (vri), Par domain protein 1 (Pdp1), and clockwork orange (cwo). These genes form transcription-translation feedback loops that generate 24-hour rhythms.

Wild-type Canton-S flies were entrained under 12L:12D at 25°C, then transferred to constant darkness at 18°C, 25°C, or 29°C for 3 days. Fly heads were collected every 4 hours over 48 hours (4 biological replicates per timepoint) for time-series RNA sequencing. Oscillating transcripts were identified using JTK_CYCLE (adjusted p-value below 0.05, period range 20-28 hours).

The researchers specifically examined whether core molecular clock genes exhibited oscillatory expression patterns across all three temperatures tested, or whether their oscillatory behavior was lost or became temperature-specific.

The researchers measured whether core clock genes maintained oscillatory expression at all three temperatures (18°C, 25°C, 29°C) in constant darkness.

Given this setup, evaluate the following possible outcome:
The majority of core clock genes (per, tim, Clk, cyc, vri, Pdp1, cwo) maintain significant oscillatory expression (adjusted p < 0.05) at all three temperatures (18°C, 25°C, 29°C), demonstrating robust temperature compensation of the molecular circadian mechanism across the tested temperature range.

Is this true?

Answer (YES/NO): NO